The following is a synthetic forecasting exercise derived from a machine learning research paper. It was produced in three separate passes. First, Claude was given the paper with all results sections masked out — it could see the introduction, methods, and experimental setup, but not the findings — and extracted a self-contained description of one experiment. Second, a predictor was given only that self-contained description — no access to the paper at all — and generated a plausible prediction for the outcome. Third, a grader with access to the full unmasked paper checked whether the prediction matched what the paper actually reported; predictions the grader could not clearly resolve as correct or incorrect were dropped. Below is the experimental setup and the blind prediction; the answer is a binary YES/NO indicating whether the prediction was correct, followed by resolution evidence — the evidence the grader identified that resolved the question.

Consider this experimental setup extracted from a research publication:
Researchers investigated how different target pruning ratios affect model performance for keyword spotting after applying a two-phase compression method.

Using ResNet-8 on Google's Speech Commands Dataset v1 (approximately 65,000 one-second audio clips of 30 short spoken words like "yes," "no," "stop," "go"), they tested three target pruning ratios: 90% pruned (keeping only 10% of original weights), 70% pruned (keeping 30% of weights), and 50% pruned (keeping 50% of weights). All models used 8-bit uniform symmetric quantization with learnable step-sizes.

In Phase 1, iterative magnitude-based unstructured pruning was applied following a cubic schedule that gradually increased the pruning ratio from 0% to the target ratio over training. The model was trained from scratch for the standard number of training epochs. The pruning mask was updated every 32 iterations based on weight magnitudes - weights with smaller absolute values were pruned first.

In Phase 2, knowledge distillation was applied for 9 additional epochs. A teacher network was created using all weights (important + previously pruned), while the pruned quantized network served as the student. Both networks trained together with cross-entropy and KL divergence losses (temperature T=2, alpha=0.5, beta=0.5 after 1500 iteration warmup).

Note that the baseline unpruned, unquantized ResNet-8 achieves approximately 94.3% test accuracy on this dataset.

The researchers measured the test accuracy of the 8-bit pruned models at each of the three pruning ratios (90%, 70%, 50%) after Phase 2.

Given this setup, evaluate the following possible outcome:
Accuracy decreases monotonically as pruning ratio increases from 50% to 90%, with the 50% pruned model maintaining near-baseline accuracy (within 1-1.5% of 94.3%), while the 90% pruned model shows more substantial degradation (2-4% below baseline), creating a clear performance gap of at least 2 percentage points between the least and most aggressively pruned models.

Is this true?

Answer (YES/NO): NO